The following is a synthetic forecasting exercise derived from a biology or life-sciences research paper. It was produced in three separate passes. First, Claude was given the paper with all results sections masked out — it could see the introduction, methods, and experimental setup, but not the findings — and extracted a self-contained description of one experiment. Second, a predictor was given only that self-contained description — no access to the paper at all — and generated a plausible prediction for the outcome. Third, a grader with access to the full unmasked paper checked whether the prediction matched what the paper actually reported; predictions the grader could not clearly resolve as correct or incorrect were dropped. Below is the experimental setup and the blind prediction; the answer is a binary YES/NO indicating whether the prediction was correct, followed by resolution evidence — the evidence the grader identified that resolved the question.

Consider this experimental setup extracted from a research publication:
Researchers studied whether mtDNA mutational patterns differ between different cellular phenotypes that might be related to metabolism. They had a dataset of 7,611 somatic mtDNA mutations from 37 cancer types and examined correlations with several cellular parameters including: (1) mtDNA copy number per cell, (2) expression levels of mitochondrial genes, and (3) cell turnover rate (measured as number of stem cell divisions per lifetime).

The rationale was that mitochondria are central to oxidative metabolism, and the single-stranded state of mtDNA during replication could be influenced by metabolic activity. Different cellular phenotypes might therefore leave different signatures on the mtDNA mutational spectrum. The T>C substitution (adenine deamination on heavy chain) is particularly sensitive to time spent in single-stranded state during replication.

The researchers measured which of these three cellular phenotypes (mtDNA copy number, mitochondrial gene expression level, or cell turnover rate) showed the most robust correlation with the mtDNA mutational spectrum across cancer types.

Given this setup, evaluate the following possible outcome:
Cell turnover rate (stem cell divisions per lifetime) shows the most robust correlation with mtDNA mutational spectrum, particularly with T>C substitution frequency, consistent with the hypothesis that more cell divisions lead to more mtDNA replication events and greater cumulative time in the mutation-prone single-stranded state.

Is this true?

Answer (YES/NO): NO